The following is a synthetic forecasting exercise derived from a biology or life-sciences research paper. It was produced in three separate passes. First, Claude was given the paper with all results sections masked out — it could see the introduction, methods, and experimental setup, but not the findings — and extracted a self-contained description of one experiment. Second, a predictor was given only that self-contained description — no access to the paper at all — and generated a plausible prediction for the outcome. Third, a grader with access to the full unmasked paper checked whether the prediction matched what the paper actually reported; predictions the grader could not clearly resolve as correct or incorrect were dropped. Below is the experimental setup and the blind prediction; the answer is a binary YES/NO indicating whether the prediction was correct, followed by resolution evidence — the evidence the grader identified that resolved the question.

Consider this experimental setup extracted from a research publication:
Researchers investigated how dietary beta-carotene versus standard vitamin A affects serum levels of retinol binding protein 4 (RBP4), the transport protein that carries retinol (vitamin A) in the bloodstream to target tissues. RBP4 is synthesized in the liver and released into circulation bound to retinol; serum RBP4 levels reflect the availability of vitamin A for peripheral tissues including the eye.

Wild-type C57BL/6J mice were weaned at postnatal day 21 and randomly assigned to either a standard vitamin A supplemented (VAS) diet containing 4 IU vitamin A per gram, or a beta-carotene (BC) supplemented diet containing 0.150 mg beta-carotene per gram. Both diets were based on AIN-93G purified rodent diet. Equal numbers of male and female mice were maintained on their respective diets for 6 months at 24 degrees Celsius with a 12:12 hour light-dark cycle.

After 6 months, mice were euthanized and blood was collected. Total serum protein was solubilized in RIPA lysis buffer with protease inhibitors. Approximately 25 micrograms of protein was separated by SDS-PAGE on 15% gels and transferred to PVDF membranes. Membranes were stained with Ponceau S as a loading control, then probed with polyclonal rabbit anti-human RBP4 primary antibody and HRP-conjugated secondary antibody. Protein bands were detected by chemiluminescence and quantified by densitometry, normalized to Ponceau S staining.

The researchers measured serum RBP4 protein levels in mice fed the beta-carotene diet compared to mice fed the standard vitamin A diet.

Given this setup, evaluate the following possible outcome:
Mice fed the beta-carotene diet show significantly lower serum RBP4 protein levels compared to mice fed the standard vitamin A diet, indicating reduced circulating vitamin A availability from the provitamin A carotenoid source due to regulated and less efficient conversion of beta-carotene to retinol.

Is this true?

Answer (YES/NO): NO